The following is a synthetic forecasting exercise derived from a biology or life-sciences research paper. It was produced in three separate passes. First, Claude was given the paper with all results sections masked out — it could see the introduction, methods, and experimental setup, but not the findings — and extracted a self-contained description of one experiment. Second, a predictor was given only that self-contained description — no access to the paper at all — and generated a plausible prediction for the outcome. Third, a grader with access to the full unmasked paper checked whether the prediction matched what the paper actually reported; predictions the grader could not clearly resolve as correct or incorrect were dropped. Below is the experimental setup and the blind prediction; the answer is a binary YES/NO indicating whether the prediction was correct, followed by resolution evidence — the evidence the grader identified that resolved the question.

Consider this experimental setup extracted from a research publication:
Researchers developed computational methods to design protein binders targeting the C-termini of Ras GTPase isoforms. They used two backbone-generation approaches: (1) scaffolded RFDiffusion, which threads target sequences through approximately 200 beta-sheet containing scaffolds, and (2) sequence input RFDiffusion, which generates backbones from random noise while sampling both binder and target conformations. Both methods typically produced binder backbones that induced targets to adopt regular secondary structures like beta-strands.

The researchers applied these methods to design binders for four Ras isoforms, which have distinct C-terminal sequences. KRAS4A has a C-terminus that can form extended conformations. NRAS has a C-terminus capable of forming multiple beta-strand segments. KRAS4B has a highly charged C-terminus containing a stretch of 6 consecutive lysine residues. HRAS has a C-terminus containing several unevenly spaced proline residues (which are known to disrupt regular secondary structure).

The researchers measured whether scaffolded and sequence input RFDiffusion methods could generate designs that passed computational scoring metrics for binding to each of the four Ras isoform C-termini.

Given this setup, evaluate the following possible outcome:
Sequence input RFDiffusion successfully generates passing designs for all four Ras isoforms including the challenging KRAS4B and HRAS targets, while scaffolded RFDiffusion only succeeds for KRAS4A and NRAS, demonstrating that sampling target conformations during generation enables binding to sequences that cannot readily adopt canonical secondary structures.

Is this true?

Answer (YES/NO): NO